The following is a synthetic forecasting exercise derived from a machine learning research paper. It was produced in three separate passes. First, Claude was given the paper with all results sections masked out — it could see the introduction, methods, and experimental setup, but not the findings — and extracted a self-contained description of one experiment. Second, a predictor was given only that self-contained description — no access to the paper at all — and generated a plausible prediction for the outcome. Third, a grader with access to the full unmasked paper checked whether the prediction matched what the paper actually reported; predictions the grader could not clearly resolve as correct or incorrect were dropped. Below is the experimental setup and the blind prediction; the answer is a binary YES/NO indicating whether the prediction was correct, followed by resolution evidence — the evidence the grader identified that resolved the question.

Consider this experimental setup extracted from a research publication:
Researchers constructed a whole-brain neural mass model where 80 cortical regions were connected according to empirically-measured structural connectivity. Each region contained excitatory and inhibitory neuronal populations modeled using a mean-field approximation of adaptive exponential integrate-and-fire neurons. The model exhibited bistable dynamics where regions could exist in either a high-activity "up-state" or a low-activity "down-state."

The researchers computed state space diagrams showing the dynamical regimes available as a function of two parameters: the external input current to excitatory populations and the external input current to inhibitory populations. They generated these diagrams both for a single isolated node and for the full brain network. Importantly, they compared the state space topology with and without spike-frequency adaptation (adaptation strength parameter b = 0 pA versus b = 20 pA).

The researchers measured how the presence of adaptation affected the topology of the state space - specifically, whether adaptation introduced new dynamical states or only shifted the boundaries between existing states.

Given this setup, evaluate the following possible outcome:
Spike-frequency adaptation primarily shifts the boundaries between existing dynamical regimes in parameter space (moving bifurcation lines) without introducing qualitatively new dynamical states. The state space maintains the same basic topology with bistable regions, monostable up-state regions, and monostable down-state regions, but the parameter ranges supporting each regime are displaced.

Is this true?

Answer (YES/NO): NO